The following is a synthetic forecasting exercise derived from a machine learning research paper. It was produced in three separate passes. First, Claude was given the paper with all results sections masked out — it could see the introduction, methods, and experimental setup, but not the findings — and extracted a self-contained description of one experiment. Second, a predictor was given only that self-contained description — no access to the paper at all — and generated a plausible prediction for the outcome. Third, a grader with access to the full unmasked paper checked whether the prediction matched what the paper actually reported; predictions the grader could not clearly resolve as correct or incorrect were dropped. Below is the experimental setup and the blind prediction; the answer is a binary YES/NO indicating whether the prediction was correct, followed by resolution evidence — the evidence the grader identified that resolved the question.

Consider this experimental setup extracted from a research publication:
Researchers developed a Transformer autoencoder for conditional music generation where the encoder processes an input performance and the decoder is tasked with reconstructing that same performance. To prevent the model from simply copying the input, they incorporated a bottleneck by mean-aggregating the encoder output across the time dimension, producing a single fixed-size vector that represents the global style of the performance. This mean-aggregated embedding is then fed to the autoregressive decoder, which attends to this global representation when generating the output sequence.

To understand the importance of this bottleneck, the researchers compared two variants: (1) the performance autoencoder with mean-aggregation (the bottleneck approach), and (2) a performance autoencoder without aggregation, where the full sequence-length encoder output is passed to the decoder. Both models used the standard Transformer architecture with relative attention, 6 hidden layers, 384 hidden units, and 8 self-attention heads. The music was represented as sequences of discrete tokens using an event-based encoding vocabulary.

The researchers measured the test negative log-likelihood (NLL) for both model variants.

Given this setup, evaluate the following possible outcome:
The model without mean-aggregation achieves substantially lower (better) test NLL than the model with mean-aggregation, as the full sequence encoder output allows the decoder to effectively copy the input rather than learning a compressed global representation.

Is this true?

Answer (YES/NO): YES